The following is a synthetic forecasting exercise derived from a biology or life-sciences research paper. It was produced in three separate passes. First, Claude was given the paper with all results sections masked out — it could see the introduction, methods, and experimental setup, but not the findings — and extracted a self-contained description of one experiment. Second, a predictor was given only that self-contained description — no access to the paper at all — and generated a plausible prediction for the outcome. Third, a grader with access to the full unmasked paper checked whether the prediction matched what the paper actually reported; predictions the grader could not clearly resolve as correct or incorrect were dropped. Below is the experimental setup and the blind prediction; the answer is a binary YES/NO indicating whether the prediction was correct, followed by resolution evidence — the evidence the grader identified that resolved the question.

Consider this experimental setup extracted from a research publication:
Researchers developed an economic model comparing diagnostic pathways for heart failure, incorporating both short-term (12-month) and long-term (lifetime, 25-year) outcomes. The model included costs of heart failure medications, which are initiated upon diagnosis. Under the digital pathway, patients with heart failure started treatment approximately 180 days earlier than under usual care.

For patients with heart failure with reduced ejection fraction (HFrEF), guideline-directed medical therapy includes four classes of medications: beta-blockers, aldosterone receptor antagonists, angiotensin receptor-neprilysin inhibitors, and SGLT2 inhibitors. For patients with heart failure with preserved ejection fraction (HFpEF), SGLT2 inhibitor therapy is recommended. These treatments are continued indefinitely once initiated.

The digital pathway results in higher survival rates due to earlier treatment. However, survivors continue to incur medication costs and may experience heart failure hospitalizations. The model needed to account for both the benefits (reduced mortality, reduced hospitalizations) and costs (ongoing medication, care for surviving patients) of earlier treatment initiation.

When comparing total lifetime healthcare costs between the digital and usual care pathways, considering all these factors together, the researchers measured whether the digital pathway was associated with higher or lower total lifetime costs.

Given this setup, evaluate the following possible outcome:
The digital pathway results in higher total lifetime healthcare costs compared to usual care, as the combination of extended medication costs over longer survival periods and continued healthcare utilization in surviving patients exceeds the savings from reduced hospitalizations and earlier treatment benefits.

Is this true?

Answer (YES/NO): YES